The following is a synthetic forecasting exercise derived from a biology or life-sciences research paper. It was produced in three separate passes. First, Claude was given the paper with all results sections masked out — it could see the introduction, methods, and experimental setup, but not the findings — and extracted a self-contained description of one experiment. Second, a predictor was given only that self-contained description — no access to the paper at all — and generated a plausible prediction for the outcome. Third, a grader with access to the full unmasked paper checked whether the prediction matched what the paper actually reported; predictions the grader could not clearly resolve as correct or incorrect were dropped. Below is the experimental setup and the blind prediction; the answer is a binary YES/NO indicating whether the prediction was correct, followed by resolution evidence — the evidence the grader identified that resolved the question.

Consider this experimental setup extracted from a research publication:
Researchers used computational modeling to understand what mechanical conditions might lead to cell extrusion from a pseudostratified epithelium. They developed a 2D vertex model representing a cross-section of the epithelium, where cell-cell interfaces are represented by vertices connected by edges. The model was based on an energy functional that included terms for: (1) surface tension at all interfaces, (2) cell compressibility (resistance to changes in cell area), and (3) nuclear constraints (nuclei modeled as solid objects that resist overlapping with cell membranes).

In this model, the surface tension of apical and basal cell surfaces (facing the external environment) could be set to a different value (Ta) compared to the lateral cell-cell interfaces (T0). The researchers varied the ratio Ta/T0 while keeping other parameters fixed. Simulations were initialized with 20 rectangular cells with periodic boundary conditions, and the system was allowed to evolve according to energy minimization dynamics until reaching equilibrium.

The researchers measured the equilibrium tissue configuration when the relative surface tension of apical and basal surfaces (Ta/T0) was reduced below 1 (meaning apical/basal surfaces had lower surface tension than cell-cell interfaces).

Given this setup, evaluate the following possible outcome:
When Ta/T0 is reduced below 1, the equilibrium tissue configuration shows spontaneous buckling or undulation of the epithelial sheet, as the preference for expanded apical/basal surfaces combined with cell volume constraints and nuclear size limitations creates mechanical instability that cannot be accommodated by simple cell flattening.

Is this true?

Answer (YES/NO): NO